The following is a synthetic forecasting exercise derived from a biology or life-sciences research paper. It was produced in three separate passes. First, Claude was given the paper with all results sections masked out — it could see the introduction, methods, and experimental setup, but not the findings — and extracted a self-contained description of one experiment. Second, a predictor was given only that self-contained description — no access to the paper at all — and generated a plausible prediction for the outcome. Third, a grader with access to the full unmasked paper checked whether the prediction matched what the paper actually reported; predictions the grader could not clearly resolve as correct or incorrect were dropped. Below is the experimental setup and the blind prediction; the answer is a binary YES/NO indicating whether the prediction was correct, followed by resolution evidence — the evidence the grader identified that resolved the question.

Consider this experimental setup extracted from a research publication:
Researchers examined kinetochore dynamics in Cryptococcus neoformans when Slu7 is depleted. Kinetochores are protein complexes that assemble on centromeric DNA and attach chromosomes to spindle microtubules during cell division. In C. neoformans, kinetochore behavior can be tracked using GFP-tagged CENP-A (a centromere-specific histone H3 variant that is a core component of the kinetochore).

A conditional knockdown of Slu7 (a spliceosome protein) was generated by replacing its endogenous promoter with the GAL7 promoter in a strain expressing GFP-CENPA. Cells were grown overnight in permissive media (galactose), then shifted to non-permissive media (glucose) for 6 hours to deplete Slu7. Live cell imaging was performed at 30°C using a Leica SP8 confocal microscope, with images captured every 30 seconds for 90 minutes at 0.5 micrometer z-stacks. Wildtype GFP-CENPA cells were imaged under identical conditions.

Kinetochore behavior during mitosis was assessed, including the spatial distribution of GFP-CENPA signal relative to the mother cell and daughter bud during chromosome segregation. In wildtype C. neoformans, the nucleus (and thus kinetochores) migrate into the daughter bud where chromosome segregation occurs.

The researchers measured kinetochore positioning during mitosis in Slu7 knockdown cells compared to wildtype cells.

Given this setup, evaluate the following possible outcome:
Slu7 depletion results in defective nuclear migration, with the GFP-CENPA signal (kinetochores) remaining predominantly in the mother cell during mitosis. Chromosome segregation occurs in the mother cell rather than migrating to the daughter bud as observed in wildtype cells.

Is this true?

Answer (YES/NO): NO